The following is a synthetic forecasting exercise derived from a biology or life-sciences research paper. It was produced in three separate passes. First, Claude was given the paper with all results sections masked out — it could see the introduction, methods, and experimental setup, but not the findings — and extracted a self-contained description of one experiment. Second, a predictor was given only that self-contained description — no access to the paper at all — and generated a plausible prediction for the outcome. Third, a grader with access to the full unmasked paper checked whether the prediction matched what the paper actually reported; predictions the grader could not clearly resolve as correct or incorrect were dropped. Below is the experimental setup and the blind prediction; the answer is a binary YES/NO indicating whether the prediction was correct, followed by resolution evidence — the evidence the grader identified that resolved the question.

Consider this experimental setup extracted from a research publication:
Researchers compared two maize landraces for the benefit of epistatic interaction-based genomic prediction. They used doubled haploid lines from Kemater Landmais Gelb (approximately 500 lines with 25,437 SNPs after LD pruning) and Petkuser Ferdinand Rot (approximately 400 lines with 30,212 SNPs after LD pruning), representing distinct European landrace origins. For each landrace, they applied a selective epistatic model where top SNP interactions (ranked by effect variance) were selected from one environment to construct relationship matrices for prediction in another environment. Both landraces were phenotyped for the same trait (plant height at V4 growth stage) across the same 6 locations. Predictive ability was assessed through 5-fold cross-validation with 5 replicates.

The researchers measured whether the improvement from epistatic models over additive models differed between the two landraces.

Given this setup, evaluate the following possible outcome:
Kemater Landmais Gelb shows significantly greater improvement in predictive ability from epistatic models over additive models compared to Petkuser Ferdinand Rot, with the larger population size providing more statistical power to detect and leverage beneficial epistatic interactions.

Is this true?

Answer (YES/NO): NO